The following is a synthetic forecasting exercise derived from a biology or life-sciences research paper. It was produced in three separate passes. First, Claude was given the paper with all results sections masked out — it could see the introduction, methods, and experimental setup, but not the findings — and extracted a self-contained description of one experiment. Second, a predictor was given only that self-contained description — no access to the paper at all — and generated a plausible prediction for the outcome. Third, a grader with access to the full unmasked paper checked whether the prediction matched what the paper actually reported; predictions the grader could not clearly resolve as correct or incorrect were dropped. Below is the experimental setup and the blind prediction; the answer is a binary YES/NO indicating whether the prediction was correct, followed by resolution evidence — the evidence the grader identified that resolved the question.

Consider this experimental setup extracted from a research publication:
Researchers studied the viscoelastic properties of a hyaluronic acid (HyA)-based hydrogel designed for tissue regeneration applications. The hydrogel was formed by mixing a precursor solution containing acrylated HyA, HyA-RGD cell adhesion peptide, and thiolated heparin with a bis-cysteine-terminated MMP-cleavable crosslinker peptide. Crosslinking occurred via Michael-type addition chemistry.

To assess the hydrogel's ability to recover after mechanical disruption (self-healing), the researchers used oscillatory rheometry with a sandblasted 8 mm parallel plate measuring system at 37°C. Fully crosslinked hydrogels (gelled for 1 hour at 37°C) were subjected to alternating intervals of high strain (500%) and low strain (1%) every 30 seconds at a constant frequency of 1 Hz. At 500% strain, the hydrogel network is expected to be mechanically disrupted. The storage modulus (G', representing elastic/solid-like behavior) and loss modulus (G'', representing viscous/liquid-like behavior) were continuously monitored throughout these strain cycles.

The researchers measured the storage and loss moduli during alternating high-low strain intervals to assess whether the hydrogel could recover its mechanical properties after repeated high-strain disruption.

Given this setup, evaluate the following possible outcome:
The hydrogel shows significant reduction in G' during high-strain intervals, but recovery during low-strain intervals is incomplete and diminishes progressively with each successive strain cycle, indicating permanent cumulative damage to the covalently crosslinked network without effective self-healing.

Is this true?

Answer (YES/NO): NO